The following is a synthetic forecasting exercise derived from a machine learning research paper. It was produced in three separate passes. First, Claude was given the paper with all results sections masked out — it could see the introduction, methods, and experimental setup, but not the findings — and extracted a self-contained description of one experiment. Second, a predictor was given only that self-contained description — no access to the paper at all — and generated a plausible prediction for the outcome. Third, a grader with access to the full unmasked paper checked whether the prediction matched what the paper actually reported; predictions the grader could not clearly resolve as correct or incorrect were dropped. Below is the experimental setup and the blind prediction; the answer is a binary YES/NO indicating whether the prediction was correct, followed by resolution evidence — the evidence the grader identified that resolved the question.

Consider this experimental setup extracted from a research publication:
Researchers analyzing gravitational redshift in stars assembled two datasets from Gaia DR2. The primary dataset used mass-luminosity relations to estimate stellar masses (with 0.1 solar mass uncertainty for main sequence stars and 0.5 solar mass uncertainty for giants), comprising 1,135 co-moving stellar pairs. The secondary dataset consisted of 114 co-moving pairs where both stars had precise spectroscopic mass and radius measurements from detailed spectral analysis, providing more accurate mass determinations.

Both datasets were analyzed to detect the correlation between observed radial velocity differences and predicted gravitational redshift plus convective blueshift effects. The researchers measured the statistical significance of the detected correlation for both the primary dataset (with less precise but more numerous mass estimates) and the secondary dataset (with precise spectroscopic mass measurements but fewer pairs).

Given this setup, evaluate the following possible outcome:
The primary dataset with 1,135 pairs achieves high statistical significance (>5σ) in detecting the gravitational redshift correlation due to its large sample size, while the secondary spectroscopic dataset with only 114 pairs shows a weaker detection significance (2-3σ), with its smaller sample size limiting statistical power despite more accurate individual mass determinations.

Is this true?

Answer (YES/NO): NO